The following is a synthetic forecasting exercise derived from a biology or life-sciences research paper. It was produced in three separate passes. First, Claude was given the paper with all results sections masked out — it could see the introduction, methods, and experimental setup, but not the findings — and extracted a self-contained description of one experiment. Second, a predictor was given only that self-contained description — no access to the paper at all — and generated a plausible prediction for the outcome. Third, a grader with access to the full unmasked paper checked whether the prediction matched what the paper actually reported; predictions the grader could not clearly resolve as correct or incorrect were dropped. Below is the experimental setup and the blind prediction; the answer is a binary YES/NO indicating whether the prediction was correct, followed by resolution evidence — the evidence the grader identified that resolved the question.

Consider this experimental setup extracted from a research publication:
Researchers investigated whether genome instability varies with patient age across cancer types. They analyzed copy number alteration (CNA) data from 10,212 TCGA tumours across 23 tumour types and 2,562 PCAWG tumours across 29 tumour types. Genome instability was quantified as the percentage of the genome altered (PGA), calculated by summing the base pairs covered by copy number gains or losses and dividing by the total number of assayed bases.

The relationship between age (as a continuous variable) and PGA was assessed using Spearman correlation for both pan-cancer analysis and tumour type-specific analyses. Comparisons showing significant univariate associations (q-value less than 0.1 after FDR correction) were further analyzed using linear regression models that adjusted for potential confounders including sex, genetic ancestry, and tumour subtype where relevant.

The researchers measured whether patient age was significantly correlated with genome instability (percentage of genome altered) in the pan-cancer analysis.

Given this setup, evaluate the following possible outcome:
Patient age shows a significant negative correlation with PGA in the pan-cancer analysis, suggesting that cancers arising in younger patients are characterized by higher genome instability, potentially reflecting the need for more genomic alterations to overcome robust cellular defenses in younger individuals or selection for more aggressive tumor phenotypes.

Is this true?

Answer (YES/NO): NO